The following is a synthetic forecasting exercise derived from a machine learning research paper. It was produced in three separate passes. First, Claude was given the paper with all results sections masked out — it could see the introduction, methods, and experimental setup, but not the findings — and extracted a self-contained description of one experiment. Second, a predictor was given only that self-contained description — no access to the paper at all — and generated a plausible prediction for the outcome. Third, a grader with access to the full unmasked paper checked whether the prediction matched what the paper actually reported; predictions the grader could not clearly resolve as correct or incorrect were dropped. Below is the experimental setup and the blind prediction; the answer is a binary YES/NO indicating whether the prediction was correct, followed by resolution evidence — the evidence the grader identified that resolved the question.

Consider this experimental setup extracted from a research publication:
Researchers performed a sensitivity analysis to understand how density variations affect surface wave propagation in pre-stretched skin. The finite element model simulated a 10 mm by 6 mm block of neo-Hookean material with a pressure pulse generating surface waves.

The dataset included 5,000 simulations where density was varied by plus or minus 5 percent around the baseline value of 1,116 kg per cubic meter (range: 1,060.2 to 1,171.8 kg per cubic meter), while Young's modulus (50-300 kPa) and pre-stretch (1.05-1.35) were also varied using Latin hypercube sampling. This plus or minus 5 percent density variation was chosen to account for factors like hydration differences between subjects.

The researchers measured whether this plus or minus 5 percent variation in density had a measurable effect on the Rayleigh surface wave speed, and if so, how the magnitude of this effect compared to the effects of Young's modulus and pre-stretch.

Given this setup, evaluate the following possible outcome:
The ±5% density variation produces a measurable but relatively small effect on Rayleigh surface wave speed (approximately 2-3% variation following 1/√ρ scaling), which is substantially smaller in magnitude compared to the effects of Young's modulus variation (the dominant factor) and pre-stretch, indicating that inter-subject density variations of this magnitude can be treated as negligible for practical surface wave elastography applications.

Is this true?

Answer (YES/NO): YES